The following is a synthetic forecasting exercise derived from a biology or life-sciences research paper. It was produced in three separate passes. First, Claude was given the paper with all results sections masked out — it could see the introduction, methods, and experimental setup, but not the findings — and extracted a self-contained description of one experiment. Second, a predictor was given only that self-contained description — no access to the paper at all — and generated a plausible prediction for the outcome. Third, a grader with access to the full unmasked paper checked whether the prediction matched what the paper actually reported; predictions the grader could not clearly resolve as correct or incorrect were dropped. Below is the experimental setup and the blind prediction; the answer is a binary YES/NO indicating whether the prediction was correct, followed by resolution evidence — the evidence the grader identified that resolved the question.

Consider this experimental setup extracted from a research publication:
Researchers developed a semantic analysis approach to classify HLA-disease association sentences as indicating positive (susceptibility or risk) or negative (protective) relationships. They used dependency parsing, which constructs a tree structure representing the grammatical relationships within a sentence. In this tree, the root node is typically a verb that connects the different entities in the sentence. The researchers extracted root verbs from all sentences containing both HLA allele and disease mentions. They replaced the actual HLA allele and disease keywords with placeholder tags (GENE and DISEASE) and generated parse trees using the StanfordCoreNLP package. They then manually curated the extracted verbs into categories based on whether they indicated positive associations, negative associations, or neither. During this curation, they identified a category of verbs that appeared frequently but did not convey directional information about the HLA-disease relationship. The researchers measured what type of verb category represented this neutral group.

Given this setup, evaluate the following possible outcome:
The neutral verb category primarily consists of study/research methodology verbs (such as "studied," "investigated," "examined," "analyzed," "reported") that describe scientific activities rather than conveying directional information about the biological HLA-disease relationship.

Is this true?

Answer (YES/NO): YES